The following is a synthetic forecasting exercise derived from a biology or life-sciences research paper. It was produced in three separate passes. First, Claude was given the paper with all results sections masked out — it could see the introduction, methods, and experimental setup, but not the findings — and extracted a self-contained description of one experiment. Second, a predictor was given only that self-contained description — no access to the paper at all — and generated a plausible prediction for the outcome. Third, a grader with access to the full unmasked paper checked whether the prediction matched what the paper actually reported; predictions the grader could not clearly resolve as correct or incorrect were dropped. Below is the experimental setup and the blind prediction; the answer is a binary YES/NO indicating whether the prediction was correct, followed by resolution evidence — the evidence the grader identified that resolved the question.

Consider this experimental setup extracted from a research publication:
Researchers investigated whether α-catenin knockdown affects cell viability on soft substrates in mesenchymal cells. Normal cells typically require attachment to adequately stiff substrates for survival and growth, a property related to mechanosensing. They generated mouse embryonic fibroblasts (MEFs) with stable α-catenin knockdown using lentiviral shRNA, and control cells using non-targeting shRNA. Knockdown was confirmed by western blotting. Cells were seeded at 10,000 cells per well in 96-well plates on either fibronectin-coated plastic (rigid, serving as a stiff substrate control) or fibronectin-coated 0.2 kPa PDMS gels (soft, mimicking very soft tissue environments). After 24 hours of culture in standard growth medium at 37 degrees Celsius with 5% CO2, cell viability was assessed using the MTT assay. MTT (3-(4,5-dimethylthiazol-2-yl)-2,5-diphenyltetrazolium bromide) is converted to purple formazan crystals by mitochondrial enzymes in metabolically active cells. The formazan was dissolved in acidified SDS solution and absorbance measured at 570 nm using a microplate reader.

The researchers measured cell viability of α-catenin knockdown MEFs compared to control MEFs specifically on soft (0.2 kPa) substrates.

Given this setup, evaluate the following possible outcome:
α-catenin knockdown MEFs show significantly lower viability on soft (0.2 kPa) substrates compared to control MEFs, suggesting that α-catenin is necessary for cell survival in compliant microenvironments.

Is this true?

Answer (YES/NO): NO